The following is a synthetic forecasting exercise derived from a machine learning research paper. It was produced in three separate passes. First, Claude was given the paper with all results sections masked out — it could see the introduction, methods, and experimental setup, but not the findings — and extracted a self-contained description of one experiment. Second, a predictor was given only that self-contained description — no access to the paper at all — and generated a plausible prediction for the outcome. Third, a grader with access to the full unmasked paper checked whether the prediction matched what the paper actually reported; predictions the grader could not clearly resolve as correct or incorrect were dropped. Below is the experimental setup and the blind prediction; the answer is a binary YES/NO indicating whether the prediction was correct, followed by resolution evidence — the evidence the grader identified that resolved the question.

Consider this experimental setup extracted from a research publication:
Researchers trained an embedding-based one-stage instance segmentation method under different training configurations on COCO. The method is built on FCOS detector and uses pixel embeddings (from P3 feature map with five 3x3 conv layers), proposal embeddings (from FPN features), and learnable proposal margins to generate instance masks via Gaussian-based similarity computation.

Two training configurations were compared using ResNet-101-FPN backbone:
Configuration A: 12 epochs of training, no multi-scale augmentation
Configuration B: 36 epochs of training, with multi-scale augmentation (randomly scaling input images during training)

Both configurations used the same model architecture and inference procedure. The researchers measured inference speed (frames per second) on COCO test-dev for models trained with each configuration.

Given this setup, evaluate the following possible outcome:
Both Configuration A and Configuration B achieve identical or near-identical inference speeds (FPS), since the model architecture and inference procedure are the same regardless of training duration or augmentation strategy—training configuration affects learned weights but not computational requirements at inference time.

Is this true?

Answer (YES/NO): YES